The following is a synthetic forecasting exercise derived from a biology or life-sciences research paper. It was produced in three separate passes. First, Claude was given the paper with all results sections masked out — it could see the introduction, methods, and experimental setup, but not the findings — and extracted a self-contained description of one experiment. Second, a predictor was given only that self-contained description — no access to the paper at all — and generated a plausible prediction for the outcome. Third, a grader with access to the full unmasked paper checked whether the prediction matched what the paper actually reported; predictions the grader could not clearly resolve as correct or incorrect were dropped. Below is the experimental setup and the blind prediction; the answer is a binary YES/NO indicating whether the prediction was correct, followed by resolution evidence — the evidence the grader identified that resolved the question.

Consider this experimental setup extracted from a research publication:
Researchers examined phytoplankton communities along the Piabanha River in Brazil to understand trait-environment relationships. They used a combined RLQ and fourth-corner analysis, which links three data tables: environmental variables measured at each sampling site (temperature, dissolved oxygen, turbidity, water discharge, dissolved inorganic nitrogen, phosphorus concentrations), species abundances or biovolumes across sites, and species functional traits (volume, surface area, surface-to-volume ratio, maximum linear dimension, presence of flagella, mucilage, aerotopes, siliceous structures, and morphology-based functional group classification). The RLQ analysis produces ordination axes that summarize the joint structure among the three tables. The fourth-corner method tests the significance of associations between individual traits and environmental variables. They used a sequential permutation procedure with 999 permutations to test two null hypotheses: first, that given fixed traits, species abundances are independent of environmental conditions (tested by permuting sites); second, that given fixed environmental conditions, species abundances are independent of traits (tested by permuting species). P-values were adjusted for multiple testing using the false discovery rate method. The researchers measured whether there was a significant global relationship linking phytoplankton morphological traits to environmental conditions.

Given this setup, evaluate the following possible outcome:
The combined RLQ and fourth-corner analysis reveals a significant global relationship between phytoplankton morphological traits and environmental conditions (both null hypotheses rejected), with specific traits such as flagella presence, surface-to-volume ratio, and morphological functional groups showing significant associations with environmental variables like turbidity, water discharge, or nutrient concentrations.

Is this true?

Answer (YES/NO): YES